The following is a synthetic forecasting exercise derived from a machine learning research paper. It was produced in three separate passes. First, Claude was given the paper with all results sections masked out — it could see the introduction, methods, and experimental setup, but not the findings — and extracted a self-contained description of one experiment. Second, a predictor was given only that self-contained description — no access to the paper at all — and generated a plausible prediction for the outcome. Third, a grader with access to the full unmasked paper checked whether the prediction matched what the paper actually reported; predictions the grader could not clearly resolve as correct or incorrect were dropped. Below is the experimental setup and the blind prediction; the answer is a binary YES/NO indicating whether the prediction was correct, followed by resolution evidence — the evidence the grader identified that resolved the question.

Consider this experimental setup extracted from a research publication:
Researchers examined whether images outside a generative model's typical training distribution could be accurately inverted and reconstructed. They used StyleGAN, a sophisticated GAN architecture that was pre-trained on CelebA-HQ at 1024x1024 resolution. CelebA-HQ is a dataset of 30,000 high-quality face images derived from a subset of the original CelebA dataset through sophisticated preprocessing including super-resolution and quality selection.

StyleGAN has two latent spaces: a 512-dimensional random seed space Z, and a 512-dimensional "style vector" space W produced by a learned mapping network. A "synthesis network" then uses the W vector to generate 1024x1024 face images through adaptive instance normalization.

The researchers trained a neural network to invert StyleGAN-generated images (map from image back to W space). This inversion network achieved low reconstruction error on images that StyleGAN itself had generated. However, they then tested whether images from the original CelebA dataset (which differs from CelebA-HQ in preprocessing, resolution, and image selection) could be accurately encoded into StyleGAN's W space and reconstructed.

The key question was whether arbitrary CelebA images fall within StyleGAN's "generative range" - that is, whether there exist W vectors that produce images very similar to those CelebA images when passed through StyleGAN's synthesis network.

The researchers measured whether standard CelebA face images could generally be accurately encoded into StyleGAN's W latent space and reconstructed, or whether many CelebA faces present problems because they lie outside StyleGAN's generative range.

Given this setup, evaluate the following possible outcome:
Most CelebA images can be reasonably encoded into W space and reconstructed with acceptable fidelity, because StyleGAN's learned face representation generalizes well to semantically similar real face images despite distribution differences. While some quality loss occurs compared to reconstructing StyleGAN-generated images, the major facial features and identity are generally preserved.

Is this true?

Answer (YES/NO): NO